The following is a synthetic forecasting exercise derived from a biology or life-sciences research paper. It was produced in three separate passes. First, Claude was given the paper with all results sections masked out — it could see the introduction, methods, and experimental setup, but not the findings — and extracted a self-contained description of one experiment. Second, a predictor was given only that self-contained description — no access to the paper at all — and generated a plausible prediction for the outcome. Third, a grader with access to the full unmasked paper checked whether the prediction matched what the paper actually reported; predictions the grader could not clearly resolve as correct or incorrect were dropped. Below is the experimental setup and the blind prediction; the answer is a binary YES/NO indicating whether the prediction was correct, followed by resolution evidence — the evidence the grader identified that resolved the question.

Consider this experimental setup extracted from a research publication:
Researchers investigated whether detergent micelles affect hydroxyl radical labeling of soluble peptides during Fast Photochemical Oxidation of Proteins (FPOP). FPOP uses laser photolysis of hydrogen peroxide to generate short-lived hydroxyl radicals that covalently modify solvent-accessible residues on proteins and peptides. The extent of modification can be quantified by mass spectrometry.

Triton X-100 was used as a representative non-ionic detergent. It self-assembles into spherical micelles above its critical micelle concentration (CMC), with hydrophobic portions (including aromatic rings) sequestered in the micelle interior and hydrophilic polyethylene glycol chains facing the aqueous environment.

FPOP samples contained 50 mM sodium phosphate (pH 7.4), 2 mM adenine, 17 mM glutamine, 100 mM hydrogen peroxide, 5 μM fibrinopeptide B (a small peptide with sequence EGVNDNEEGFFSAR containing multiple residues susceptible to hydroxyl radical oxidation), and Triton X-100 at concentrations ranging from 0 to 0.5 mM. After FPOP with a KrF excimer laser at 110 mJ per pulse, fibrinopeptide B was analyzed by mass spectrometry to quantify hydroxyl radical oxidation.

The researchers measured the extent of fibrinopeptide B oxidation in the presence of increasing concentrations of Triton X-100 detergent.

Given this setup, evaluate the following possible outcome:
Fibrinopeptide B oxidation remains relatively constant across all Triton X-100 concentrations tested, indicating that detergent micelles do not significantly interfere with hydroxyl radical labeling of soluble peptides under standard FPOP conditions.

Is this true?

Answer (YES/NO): NO